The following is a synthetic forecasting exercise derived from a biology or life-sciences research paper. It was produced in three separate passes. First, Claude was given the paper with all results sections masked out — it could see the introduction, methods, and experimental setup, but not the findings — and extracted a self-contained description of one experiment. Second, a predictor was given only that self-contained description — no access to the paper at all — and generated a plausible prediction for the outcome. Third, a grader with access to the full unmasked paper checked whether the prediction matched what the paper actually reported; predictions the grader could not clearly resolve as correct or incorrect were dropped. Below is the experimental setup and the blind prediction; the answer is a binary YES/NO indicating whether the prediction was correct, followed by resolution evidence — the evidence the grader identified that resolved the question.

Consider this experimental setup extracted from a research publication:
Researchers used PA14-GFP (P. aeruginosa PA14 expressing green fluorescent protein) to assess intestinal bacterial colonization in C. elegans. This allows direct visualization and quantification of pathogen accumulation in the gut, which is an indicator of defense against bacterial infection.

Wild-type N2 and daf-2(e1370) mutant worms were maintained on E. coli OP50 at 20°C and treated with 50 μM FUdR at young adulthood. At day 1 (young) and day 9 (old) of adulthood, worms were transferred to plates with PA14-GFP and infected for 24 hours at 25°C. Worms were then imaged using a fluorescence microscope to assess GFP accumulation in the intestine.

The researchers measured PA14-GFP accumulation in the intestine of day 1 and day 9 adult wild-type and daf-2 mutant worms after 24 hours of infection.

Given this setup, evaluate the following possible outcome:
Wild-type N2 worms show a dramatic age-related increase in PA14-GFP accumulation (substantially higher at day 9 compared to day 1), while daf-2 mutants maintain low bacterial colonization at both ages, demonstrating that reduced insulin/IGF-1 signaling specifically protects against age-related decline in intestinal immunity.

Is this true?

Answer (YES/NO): YES